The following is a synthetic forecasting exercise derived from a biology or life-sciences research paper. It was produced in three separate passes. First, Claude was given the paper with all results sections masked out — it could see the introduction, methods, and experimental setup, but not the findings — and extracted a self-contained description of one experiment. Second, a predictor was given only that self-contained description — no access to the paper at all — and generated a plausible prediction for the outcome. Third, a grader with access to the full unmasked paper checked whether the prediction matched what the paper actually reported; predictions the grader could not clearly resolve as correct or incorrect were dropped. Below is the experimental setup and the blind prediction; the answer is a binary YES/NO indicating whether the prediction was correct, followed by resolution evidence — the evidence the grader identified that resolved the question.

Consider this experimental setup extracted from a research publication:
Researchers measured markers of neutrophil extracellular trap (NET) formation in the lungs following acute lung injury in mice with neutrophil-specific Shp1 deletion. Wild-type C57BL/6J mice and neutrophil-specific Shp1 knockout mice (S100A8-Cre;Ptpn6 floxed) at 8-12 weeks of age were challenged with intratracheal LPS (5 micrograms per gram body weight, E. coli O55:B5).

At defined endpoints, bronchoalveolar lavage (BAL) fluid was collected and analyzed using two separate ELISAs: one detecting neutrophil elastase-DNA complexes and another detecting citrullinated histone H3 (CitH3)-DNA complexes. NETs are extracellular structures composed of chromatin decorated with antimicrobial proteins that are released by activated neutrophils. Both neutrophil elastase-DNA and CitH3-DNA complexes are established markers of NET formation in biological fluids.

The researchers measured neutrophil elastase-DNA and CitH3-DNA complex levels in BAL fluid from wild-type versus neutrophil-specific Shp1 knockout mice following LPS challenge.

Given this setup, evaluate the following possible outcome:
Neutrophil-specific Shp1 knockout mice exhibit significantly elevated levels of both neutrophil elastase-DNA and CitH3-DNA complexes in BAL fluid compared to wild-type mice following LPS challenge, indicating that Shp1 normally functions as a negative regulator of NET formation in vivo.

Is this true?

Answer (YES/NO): YES